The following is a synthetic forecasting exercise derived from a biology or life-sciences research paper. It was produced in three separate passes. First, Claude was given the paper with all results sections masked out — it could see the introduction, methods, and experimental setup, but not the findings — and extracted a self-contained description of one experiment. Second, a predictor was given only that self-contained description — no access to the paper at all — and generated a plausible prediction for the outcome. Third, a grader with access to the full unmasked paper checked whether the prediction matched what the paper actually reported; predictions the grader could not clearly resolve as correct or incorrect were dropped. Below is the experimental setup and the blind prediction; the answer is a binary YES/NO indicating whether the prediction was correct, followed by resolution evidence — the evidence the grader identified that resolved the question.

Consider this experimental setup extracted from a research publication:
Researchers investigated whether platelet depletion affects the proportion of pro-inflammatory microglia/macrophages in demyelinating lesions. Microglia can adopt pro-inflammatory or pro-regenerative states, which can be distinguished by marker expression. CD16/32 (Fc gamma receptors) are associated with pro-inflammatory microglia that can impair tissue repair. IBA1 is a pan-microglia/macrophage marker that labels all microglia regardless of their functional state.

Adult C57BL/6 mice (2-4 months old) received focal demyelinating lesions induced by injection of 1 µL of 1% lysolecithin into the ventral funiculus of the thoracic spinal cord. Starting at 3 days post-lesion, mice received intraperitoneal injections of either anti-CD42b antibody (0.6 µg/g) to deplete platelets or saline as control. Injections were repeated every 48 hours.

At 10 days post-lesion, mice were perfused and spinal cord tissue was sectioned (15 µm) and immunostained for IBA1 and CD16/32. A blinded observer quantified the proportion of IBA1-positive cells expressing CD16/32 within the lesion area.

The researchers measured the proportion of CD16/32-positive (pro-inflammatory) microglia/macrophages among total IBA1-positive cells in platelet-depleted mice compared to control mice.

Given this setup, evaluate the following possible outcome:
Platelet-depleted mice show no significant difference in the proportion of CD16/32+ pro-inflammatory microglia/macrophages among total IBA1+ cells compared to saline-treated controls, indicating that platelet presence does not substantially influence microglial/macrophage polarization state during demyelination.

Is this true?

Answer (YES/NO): YES